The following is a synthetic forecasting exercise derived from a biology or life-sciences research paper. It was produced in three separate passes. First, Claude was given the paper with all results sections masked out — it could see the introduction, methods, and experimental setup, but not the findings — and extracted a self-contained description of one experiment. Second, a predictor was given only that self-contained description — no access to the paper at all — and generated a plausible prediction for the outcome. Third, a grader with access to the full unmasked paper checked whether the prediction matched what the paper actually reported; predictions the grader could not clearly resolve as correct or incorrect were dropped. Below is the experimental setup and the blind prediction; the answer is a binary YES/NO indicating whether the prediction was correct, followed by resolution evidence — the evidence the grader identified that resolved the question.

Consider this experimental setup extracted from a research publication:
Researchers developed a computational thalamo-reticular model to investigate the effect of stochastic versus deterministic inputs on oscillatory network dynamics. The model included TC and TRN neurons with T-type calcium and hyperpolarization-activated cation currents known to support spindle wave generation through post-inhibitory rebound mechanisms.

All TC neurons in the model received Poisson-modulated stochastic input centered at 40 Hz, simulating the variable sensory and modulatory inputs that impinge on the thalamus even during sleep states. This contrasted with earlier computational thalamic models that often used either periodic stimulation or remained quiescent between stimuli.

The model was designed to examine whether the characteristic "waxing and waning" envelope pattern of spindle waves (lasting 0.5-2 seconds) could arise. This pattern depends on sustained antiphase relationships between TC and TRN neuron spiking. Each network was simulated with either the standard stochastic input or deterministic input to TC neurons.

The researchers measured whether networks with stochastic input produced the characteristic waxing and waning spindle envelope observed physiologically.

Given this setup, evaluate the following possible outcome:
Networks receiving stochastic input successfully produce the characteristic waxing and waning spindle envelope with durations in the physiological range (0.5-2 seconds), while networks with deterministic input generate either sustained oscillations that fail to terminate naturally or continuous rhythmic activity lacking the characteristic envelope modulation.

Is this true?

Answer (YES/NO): NO